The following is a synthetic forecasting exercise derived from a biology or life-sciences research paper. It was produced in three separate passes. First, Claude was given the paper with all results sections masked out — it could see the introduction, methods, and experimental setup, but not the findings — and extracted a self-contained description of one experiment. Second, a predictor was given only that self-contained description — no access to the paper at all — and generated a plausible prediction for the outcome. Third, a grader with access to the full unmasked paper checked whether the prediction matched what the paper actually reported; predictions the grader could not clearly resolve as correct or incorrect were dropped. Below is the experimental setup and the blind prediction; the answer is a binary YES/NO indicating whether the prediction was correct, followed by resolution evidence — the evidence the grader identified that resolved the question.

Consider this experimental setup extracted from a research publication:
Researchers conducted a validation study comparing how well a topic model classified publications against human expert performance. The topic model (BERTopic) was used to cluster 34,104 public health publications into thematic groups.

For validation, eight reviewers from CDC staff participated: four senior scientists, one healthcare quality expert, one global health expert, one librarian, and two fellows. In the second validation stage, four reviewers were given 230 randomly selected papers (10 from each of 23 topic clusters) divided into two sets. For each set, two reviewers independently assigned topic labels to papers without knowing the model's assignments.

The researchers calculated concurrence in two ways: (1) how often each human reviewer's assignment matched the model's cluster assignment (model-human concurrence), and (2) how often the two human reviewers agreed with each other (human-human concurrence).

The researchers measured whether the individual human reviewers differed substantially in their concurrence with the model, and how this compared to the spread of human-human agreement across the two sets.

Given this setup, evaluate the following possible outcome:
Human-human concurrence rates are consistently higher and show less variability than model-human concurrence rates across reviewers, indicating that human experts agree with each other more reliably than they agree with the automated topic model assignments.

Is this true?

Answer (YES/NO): NO